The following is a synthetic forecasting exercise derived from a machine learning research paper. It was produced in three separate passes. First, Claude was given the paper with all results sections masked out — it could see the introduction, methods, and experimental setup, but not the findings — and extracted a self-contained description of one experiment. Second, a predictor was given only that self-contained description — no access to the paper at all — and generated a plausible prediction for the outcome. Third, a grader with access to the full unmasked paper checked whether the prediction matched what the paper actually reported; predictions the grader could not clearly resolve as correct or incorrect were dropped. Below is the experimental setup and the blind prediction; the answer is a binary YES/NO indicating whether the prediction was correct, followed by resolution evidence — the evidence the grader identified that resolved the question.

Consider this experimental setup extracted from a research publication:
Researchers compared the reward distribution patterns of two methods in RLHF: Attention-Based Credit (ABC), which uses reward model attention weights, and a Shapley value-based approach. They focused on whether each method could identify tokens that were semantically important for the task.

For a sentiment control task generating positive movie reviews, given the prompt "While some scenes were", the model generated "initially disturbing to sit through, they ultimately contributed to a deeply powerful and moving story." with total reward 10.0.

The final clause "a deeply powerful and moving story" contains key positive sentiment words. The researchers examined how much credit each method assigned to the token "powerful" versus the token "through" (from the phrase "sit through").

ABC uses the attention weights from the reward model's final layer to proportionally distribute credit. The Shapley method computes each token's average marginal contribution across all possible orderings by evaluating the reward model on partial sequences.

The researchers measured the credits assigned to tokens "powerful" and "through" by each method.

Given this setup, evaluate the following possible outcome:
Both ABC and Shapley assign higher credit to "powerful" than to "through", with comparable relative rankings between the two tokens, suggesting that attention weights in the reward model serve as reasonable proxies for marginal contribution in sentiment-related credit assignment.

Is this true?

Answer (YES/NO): NO